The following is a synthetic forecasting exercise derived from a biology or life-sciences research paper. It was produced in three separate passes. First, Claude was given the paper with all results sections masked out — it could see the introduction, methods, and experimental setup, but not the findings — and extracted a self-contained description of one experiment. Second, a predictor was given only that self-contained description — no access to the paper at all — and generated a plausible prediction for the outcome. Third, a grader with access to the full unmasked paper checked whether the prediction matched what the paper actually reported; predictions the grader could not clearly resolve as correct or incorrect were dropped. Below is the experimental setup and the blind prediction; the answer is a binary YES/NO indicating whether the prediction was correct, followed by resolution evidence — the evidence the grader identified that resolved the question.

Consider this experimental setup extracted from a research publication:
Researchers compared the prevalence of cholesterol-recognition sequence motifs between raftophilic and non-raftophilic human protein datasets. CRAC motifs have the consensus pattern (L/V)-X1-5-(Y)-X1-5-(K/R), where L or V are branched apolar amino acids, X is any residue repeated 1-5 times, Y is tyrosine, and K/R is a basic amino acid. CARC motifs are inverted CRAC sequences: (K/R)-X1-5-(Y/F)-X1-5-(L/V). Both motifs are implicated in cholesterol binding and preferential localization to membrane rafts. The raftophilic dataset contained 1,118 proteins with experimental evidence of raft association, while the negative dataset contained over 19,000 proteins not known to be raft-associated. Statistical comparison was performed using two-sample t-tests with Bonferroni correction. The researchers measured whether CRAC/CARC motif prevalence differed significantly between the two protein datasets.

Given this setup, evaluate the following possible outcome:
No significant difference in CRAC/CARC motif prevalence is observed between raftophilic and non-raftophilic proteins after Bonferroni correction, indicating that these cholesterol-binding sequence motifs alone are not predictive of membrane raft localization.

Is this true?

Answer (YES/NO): NO